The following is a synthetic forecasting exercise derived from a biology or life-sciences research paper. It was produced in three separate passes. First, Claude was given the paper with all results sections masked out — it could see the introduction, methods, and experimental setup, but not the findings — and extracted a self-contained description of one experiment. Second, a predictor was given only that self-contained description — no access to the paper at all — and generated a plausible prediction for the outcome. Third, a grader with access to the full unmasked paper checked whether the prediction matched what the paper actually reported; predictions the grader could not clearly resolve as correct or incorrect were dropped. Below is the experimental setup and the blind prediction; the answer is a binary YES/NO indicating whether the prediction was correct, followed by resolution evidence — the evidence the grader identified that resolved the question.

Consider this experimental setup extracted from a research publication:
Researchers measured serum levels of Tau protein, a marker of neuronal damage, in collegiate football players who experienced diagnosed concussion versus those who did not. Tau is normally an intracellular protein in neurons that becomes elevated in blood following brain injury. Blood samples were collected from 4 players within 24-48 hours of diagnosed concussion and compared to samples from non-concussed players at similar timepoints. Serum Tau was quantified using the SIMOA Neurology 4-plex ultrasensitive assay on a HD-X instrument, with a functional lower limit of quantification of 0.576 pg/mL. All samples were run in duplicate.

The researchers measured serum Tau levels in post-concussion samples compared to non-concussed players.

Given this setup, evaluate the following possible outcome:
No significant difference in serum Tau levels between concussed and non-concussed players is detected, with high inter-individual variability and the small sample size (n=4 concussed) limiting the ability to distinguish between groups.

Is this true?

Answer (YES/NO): YES